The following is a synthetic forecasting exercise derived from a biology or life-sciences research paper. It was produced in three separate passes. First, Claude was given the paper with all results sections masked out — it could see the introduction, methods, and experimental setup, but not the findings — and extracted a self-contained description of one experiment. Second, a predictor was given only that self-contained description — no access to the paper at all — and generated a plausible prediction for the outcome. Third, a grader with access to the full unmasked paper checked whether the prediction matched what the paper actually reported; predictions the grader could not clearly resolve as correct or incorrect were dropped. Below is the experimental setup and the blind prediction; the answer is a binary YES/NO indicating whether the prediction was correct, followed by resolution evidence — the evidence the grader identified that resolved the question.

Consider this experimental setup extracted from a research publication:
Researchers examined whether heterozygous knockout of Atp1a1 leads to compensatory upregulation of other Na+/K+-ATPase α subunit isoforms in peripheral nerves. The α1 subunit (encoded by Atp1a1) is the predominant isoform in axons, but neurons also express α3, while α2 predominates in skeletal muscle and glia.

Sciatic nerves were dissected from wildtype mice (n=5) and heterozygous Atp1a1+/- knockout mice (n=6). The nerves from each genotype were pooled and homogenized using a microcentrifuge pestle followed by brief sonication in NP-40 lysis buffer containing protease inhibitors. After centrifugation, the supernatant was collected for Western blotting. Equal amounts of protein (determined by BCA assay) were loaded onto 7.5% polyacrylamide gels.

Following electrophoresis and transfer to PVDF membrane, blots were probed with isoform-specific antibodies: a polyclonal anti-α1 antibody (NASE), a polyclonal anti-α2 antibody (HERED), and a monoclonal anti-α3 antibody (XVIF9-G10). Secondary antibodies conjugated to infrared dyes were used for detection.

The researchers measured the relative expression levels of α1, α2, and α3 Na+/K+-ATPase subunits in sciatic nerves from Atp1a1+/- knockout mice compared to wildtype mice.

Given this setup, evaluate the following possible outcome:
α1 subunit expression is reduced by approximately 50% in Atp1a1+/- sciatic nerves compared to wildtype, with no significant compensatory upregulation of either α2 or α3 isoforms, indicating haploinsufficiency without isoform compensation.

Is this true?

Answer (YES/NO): YES